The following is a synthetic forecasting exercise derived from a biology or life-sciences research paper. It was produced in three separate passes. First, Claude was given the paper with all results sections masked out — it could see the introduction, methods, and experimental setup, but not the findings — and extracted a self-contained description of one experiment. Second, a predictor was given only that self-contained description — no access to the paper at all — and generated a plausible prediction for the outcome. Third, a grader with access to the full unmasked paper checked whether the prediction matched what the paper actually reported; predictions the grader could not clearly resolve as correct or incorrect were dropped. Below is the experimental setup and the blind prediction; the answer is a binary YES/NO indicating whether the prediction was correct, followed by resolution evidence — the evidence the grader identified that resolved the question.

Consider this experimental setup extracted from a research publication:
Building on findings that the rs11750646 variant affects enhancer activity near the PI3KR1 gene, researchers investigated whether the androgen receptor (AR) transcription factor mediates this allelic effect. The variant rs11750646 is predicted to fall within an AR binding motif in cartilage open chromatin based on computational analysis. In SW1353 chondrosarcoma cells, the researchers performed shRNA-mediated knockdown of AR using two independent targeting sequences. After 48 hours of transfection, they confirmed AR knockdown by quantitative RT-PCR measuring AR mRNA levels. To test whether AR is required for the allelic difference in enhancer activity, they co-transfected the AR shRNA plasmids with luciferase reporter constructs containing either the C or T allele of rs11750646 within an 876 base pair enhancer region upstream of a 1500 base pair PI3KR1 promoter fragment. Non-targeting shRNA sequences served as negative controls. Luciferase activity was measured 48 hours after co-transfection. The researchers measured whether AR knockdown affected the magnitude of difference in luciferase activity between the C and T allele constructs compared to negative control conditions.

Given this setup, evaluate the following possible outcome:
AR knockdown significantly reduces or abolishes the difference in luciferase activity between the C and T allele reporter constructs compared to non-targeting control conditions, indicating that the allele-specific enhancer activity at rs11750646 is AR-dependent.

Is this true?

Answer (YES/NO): YES